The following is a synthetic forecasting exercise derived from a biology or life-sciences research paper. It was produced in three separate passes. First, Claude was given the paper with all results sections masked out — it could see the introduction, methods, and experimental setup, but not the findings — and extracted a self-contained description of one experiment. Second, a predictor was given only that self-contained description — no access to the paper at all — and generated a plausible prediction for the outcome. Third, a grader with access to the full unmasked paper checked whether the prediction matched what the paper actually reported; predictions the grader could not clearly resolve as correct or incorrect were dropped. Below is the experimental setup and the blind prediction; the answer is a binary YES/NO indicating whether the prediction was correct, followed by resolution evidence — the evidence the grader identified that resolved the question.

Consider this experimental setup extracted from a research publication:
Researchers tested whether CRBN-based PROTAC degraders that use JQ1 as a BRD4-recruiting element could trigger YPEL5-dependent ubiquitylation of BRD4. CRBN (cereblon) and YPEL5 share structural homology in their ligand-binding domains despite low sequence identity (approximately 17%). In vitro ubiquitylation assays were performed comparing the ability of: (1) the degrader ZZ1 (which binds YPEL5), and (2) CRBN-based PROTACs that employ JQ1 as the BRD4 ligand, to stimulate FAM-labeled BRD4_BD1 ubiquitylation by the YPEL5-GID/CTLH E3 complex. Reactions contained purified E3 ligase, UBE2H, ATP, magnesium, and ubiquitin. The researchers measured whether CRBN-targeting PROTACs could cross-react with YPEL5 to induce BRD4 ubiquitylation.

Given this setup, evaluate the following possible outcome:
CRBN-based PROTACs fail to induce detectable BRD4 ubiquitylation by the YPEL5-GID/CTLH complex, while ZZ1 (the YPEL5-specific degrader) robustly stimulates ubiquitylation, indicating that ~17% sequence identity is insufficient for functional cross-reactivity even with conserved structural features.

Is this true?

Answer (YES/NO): YES